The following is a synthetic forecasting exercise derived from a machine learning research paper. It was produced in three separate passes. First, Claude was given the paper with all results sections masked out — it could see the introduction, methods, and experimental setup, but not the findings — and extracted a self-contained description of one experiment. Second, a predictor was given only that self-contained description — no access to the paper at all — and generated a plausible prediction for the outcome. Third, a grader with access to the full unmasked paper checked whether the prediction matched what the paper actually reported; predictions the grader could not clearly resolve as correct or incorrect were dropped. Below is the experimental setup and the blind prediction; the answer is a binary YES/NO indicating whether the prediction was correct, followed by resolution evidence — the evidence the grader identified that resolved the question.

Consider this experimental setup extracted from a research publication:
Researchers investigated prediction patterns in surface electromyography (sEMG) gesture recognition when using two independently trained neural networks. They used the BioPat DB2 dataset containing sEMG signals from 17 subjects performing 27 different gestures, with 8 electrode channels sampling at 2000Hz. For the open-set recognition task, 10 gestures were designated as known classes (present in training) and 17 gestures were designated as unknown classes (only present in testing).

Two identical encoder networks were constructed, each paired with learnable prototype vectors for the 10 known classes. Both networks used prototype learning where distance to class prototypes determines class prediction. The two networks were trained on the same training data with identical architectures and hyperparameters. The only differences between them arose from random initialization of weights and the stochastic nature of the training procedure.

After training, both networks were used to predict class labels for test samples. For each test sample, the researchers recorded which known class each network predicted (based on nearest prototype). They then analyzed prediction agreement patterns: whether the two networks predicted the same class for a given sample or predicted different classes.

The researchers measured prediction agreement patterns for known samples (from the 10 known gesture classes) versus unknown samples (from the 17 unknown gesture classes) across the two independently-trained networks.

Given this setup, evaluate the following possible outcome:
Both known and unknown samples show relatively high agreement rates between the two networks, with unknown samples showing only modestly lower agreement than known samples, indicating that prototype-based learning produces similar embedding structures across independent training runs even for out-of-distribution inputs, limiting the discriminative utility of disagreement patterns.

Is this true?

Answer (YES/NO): NO